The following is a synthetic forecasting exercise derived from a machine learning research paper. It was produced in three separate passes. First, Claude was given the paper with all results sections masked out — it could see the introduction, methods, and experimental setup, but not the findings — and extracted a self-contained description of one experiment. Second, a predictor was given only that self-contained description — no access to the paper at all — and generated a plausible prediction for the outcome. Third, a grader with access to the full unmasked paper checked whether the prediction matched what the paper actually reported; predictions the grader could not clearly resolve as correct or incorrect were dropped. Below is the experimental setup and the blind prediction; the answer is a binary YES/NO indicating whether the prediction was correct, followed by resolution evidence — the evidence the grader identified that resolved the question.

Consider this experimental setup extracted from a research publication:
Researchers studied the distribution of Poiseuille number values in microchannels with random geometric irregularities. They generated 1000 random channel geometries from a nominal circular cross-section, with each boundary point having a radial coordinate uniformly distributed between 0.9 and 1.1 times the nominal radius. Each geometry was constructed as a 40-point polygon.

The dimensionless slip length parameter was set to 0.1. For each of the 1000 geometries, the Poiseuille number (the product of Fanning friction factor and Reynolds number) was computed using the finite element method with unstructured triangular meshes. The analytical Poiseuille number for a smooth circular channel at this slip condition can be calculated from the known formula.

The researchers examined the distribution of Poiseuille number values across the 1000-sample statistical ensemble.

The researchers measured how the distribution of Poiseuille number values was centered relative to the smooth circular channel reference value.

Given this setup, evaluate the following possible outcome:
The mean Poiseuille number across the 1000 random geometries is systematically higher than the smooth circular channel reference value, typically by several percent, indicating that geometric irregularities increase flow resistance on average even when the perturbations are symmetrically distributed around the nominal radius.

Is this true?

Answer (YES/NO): YES